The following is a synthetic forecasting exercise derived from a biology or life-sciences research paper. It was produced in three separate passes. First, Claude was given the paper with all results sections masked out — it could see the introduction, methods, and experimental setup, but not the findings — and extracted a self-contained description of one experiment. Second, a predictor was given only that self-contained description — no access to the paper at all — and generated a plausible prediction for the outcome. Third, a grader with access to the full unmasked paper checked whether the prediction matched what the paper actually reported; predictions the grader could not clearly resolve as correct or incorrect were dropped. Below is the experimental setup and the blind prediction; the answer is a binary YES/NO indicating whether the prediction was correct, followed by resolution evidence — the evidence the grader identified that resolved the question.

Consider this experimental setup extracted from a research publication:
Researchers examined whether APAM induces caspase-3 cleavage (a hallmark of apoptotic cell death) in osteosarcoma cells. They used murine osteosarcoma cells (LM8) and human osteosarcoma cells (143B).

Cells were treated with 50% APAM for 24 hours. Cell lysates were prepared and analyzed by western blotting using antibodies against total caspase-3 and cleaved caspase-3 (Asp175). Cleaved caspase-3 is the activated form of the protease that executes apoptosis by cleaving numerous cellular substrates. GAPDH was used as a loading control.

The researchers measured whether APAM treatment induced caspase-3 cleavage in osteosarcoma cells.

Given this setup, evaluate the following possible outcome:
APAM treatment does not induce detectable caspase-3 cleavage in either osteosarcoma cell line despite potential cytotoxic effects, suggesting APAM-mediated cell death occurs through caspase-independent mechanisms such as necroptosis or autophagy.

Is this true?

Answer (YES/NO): NO